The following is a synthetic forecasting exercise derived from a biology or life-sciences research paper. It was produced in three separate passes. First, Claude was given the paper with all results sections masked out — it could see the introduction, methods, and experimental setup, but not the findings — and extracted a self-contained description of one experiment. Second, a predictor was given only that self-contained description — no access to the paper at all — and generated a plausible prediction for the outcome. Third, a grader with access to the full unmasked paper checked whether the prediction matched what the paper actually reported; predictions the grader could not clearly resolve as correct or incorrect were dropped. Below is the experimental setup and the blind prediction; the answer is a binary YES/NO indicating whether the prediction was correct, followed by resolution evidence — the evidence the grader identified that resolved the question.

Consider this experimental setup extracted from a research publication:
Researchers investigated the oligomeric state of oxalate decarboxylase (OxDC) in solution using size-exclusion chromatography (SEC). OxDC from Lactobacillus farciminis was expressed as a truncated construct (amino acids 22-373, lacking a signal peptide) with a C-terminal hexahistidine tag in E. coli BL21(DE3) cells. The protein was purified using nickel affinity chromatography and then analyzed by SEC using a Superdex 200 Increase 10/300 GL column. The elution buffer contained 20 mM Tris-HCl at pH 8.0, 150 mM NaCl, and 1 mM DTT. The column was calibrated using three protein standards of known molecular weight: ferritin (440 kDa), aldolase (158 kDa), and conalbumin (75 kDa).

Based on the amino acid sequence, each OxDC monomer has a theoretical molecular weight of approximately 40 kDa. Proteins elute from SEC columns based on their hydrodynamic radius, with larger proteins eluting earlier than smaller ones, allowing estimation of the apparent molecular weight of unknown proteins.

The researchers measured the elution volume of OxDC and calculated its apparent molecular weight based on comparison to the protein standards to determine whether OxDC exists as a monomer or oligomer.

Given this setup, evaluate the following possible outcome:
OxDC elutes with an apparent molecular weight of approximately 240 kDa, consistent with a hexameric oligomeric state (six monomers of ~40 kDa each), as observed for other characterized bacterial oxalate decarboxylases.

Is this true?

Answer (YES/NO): YES